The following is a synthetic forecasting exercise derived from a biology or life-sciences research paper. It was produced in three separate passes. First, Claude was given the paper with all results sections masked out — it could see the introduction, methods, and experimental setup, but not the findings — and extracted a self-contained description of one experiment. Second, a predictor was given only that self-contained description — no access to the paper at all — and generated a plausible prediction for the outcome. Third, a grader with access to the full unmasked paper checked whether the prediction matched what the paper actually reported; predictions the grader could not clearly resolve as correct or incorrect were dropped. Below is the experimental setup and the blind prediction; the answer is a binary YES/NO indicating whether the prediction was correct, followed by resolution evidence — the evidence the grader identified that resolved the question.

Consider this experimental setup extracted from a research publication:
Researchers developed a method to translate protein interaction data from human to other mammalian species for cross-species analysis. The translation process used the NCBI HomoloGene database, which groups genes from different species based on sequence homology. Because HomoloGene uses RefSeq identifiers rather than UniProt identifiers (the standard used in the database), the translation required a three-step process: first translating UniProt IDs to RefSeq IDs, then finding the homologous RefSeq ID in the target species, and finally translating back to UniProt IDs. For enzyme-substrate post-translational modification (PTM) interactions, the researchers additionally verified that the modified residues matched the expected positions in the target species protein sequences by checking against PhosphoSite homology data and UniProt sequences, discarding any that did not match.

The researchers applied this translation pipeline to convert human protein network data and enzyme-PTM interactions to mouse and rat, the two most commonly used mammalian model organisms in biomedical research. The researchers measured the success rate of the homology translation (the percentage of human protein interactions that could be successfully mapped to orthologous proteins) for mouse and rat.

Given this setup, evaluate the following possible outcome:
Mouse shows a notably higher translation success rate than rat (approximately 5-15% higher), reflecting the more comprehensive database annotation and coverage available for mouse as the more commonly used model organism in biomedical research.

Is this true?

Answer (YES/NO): NO